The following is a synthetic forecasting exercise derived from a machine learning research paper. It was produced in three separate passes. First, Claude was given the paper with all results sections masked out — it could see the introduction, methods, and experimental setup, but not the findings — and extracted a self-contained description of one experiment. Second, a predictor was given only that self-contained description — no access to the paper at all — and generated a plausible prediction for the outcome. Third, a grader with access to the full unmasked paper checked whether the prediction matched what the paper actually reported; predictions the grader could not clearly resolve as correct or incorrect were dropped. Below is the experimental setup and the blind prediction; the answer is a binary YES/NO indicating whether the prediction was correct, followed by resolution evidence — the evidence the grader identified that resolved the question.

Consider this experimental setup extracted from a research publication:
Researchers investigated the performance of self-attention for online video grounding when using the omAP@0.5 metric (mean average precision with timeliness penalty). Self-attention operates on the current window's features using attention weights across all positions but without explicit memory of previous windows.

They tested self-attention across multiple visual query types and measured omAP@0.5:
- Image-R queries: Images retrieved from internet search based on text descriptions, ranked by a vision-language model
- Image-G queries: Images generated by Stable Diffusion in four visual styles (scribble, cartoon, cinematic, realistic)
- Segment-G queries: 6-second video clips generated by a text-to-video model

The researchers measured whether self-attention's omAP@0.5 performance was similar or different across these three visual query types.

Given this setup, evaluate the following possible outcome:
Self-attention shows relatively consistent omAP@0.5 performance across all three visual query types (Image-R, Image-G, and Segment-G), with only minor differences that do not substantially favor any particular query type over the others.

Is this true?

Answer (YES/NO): YES